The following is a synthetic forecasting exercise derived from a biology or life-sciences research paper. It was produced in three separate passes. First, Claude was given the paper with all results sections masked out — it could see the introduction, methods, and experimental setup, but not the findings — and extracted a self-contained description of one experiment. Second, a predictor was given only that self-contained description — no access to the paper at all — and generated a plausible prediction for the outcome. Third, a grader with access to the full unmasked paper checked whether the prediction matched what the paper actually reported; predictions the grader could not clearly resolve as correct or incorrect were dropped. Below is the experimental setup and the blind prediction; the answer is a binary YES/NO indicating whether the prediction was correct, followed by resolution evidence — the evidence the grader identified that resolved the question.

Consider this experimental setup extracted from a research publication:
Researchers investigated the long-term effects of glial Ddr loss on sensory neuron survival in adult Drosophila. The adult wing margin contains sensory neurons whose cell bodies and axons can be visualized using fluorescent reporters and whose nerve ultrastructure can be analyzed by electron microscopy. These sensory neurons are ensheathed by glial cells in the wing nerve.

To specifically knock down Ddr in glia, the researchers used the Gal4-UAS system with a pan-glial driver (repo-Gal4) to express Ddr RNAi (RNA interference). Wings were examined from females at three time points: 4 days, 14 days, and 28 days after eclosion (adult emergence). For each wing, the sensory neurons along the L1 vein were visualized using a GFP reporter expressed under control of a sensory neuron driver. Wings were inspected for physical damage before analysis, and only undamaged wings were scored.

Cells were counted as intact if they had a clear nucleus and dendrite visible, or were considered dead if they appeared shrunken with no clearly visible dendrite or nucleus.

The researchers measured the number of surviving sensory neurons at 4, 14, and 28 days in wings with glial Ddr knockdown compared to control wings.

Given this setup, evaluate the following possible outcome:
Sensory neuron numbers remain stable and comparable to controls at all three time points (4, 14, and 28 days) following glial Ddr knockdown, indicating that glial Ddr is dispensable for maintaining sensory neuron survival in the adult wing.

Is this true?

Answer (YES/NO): NO